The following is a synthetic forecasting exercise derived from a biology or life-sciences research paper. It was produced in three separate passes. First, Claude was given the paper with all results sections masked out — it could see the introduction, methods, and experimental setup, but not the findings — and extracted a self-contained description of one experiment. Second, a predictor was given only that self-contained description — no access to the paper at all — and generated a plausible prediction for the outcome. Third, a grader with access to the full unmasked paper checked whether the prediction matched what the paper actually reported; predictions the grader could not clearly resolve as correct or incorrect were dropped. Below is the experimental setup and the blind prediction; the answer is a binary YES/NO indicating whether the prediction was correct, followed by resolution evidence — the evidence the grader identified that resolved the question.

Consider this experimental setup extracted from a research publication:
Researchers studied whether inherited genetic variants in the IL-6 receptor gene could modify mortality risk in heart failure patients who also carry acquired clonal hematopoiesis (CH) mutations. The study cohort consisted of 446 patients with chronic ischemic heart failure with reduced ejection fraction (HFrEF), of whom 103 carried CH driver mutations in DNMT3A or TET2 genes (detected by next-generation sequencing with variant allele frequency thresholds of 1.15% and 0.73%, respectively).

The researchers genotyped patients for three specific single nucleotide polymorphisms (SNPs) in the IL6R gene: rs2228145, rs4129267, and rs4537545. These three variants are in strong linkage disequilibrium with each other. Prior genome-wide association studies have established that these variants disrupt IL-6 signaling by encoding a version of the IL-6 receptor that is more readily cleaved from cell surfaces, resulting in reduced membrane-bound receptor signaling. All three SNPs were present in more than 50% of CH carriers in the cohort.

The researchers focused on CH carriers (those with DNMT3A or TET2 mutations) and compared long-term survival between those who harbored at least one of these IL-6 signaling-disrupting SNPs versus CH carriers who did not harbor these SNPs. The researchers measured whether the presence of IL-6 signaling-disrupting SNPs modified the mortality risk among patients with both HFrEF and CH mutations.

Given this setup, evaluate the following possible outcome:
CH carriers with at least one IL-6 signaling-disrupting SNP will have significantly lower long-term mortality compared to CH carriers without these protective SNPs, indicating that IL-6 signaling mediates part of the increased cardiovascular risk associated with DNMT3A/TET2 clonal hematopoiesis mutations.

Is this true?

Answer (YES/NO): YES